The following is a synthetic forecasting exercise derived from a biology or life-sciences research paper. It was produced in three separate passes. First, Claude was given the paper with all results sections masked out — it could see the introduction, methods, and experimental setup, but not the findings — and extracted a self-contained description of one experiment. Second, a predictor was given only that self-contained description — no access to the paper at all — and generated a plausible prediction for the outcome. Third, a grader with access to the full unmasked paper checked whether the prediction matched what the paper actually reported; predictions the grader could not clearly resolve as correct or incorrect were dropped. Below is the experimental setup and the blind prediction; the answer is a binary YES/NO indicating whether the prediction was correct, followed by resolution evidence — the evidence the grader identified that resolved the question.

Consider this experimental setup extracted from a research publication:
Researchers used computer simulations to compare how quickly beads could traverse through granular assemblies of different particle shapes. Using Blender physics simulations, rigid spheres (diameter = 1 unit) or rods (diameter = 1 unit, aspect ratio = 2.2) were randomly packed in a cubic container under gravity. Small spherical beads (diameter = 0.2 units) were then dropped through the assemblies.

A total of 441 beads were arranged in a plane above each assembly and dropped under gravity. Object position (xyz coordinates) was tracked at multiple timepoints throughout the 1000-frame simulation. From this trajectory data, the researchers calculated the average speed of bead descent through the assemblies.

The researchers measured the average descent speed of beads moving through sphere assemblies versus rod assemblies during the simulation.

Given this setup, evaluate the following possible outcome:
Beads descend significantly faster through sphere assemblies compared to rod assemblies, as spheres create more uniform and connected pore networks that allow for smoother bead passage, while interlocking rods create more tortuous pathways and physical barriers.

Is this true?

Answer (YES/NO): NO